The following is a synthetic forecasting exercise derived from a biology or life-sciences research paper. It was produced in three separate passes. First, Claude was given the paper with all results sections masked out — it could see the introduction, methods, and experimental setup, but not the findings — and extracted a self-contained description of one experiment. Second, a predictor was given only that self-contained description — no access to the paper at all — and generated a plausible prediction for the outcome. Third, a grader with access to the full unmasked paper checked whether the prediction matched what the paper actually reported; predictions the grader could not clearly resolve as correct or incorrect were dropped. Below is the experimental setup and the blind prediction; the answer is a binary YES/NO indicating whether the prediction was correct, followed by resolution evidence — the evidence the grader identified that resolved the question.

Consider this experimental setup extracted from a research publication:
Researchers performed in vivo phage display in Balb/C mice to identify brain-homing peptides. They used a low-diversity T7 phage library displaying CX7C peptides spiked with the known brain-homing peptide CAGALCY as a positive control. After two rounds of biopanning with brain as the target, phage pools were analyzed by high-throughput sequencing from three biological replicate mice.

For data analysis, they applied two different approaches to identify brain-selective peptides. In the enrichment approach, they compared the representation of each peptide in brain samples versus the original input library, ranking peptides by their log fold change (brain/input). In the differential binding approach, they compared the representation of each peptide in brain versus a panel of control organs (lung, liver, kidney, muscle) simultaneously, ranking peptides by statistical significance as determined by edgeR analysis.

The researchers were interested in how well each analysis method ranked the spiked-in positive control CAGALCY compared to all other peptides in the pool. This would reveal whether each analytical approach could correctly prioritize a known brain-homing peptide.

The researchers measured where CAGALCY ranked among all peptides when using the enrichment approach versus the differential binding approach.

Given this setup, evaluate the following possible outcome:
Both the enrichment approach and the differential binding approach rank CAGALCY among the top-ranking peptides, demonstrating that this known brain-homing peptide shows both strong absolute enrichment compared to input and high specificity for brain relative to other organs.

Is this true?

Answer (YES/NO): YES